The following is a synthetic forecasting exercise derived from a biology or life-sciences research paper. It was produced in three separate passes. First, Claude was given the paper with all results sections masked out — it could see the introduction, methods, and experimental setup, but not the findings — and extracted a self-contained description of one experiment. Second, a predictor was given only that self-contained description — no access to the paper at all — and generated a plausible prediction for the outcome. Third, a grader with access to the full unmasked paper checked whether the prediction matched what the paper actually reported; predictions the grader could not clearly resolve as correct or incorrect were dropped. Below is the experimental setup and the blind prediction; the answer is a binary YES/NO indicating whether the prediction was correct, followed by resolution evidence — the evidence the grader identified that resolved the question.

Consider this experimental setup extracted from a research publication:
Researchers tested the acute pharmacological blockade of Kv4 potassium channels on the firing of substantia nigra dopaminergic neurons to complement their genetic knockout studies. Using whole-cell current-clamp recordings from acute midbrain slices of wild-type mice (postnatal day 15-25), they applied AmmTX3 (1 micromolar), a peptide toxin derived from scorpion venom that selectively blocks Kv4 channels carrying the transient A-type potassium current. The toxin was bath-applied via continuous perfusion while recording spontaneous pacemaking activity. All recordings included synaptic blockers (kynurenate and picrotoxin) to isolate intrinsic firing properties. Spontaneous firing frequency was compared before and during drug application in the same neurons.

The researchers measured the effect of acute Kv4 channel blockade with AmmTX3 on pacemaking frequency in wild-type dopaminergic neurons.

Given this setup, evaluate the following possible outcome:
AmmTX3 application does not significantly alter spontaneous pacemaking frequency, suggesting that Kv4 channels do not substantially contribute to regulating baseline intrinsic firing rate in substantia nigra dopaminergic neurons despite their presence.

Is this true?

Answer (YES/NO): NO